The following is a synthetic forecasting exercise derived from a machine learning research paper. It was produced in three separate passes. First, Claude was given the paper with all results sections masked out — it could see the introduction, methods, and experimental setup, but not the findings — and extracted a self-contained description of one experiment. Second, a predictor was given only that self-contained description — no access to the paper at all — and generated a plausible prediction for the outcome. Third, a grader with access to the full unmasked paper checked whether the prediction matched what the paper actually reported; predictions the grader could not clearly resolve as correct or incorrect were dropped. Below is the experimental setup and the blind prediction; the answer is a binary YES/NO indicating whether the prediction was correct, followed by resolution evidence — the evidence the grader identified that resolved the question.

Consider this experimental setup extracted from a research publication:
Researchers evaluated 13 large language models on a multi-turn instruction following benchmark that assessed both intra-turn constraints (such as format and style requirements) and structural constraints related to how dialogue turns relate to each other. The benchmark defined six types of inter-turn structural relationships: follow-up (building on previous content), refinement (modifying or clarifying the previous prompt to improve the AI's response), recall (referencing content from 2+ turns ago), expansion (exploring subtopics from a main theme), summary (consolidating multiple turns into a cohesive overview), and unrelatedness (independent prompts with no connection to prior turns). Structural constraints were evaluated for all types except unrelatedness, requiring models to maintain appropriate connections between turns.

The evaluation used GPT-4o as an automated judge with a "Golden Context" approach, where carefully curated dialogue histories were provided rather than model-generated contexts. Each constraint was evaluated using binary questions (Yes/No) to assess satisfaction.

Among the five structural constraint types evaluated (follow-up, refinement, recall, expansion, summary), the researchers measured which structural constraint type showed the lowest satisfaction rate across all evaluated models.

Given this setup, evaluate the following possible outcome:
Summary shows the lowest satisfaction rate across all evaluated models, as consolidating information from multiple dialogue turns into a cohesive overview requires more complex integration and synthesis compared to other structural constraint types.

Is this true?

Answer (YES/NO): NO